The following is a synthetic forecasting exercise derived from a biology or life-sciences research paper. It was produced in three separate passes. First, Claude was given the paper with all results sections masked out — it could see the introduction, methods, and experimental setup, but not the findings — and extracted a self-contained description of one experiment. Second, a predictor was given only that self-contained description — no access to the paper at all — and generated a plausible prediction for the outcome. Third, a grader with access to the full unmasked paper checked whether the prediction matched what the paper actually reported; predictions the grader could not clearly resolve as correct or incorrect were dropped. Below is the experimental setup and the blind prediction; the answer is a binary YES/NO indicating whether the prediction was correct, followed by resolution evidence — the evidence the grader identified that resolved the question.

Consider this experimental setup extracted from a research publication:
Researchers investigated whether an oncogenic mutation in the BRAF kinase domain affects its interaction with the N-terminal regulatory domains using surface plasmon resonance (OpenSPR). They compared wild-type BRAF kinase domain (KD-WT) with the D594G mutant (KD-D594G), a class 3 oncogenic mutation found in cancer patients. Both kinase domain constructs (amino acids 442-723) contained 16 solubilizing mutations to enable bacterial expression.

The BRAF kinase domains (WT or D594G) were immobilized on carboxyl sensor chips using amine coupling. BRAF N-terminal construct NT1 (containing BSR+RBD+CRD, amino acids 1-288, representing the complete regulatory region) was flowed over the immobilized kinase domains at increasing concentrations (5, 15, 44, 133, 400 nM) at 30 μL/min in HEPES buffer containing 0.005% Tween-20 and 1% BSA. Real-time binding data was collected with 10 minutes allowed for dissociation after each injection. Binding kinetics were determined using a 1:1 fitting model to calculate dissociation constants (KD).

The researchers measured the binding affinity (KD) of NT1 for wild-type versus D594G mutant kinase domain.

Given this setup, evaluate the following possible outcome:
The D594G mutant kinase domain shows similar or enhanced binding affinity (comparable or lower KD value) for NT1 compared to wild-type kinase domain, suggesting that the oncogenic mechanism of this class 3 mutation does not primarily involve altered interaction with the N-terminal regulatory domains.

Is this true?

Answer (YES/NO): NO